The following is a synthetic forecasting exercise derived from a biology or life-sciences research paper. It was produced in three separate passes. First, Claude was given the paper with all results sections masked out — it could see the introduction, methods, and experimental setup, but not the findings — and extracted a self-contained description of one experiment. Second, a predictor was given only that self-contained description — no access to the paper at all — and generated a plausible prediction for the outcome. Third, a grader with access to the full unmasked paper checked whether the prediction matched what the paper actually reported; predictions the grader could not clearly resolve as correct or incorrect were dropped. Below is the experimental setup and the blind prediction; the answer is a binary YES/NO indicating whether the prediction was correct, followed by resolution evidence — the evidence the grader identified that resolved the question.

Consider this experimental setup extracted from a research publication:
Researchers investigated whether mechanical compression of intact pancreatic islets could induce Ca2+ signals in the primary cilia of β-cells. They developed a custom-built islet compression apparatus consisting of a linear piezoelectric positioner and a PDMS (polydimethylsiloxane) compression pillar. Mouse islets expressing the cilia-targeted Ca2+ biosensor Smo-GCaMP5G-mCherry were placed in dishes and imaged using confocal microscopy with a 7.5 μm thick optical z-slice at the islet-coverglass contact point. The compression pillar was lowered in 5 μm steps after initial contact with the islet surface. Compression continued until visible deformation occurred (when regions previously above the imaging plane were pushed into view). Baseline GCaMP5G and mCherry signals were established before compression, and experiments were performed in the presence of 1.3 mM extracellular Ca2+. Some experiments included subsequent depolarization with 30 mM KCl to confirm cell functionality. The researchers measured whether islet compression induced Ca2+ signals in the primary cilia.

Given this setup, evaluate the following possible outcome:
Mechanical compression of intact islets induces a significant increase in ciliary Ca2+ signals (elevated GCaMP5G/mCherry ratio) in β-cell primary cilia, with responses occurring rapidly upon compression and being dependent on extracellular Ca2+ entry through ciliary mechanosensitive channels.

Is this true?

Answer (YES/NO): NO